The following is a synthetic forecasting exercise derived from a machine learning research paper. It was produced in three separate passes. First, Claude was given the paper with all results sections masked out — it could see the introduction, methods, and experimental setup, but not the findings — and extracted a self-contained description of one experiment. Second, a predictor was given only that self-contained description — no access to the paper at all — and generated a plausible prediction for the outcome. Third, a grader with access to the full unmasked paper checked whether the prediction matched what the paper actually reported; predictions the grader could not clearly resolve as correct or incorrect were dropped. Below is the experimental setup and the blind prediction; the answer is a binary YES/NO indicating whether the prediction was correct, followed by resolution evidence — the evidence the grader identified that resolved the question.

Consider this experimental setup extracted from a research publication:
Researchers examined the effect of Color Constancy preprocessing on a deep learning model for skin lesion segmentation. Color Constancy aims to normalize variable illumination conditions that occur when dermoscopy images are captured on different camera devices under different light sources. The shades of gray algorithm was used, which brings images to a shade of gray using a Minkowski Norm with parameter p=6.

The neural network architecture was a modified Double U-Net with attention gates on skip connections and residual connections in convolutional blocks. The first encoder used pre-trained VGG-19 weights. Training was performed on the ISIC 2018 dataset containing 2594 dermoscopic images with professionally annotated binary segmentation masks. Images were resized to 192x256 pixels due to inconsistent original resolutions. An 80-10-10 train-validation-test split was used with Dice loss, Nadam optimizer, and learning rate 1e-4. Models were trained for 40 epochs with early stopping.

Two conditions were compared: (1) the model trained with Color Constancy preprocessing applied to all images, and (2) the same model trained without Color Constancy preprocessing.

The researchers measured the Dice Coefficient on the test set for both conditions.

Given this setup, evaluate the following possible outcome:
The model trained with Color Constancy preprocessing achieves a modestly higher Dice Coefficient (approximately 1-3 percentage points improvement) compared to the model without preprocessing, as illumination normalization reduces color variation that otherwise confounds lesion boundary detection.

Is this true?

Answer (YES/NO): NO